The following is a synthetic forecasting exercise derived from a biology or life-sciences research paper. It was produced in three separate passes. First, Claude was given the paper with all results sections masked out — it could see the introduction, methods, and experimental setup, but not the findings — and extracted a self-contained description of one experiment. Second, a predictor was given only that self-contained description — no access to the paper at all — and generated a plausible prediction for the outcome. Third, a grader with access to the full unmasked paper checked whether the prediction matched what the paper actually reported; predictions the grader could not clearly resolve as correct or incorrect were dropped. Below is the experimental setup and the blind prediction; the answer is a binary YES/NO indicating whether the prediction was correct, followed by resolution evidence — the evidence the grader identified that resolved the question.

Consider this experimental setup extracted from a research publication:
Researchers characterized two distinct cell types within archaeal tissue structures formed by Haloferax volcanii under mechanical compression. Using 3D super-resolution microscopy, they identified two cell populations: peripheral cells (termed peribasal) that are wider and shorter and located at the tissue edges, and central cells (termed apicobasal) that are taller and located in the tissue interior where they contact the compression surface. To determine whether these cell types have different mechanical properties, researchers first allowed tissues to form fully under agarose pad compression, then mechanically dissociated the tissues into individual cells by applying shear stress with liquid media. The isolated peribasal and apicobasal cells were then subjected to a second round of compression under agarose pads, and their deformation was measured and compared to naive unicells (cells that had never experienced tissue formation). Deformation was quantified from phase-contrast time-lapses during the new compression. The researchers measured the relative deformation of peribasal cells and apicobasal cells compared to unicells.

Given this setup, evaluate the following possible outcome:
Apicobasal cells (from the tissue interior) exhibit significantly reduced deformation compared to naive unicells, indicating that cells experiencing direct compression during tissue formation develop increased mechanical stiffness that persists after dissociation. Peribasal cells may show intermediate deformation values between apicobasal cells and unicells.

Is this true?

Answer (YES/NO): NO